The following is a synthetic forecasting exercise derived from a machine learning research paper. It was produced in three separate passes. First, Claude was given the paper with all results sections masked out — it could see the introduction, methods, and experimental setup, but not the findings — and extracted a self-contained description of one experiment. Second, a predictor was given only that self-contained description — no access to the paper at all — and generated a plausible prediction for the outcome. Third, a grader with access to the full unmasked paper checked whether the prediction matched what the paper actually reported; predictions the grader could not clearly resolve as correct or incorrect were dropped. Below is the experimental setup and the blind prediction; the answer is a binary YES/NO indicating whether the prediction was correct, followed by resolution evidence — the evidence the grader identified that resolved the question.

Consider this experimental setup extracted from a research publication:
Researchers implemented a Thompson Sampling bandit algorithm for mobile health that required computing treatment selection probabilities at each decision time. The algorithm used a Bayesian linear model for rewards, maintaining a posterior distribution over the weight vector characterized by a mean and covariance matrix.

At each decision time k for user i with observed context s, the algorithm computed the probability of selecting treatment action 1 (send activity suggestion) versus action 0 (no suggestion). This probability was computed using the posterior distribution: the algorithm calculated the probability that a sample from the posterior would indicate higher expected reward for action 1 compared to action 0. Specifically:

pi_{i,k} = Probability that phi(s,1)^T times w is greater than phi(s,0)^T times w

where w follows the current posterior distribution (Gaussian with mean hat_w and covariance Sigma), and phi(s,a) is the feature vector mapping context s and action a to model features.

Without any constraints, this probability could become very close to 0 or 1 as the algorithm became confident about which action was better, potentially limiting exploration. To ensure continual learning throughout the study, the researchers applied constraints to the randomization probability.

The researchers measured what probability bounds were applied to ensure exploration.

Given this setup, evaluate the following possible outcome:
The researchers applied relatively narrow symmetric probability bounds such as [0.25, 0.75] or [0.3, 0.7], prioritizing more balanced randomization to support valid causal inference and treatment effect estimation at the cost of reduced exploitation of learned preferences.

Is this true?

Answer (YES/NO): NO